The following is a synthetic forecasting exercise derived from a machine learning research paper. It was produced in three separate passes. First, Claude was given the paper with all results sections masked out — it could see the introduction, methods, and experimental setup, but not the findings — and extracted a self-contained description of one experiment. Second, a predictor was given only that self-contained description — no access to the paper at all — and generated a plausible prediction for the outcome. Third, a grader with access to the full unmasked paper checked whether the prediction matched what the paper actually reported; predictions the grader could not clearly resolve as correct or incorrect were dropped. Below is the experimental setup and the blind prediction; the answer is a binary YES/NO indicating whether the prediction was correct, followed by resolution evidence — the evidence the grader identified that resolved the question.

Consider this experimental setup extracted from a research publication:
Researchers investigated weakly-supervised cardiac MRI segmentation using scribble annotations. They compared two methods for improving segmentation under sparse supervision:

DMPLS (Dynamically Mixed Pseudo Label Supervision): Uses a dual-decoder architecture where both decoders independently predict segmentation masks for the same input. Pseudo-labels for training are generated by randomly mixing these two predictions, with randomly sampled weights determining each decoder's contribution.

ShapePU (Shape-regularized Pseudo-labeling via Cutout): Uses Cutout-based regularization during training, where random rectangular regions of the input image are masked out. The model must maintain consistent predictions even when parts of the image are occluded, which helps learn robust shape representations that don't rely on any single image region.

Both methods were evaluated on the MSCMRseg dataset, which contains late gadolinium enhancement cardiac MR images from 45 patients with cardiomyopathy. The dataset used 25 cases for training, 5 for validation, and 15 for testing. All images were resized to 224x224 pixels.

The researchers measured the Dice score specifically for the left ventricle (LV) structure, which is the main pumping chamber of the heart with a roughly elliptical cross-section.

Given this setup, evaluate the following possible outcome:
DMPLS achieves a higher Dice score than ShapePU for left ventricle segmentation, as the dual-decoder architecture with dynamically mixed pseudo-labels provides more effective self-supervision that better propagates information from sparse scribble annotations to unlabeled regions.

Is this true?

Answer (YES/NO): NO